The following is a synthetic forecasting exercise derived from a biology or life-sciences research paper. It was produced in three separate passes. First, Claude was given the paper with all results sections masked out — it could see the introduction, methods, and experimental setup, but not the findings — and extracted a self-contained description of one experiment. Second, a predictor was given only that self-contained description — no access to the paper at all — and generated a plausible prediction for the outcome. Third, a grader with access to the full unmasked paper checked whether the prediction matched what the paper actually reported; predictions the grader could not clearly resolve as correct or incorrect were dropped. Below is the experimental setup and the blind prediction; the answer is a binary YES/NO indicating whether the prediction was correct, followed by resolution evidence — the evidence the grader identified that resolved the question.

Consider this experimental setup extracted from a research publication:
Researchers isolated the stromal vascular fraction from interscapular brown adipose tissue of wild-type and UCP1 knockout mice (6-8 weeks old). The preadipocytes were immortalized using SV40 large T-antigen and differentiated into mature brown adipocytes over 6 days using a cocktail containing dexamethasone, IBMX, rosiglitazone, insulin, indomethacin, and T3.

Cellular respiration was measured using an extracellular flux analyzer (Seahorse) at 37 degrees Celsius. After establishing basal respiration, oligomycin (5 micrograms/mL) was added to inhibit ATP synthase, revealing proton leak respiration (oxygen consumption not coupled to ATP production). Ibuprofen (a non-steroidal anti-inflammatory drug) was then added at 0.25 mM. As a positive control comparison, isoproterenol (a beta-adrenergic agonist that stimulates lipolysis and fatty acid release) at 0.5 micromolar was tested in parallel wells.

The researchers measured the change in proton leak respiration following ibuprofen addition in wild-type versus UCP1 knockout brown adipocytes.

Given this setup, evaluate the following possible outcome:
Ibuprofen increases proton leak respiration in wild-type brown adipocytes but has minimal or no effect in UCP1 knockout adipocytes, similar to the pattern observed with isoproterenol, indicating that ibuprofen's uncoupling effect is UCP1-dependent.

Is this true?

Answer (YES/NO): NO